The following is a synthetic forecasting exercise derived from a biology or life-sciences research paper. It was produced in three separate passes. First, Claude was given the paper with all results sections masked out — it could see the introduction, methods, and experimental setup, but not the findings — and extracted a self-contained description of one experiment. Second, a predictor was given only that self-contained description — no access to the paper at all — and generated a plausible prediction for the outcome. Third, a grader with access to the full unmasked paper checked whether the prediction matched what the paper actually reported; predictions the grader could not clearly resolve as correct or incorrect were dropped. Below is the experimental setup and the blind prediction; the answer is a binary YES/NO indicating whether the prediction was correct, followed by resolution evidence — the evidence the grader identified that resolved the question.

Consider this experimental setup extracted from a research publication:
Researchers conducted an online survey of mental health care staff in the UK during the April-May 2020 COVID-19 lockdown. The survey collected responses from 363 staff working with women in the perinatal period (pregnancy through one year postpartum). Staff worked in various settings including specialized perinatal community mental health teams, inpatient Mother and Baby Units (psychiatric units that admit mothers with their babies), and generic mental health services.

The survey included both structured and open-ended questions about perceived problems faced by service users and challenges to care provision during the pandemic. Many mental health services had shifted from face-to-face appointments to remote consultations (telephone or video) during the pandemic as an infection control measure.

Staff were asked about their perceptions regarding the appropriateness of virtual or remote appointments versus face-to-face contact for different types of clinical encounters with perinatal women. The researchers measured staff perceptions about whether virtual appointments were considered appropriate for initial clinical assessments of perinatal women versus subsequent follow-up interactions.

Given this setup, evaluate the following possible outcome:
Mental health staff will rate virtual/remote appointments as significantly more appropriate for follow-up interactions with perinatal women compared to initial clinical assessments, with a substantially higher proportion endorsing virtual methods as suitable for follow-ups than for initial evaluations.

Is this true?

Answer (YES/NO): YES